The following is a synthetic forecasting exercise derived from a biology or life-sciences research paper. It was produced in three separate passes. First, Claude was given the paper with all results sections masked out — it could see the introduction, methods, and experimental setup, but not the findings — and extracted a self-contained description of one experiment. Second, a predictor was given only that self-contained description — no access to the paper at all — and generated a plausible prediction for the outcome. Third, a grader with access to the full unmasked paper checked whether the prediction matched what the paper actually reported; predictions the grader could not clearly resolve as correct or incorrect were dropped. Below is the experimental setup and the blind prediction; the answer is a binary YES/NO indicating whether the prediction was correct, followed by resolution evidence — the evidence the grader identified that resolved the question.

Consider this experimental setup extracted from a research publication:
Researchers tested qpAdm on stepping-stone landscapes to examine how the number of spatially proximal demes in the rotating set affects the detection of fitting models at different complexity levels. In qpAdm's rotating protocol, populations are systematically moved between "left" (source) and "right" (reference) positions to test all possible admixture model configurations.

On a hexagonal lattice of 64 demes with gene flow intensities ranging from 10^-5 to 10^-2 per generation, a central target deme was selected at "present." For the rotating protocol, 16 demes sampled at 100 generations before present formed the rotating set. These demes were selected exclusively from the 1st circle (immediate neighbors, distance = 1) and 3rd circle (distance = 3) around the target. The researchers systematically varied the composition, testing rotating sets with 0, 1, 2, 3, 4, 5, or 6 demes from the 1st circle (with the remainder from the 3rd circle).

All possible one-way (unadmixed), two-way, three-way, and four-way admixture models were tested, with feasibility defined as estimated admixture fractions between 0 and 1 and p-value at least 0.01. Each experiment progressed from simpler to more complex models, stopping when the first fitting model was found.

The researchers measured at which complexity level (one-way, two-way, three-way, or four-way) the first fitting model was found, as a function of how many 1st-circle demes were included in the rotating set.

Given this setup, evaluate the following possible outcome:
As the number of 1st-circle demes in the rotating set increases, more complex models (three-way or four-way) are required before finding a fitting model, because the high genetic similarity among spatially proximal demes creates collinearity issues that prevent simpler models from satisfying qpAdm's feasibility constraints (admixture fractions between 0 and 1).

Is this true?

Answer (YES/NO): NO